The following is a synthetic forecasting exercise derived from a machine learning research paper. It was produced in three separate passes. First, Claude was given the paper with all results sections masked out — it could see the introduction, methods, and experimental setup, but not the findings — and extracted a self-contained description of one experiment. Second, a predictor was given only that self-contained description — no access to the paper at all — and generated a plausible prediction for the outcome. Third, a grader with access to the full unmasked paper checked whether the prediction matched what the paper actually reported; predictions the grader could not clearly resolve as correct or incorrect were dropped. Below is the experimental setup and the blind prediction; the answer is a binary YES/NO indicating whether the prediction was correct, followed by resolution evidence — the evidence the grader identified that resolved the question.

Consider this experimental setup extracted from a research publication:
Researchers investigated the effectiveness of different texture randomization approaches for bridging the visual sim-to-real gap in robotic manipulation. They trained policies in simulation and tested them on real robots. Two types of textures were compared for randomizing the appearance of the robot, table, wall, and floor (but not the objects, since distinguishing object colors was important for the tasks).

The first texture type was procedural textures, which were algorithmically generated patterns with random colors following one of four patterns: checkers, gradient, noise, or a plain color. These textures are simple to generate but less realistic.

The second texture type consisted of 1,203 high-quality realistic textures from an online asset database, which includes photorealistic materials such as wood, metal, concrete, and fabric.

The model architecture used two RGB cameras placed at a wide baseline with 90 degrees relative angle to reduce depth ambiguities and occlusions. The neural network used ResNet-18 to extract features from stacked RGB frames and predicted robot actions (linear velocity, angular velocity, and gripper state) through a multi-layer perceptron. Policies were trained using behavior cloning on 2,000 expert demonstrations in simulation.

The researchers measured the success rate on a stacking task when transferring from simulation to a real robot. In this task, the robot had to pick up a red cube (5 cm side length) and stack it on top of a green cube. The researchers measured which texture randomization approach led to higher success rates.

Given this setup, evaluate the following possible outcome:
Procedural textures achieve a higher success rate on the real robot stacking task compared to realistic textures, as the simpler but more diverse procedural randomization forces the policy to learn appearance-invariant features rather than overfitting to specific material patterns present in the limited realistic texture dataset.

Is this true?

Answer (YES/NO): NO